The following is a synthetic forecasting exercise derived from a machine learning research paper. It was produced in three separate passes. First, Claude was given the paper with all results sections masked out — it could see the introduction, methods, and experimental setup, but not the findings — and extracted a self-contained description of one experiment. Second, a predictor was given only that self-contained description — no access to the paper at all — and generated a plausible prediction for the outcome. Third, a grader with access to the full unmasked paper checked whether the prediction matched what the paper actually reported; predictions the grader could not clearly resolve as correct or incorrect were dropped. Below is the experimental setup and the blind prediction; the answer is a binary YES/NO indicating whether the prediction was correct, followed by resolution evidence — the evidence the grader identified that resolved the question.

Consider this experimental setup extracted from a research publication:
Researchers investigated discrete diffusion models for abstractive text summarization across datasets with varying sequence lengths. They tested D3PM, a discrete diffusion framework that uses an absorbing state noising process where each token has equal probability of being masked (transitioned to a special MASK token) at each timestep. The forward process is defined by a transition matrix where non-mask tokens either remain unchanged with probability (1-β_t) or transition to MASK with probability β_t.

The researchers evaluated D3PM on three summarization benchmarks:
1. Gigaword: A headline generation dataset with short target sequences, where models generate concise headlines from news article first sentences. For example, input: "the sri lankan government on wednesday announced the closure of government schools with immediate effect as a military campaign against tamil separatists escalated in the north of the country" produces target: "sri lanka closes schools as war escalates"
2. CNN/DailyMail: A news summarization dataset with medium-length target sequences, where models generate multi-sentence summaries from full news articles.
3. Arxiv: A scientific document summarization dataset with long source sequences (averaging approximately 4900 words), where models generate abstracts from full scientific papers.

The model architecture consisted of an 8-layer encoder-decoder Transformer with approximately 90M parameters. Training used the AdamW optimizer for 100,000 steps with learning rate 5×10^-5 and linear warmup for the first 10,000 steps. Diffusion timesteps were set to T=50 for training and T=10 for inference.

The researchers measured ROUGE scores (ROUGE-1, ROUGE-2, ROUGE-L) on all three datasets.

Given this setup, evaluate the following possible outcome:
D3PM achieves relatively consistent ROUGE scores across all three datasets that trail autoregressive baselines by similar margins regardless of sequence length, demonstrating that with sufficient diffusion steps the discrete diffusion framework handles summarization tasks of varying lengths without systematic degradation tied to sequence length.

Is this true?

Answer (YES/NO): NO